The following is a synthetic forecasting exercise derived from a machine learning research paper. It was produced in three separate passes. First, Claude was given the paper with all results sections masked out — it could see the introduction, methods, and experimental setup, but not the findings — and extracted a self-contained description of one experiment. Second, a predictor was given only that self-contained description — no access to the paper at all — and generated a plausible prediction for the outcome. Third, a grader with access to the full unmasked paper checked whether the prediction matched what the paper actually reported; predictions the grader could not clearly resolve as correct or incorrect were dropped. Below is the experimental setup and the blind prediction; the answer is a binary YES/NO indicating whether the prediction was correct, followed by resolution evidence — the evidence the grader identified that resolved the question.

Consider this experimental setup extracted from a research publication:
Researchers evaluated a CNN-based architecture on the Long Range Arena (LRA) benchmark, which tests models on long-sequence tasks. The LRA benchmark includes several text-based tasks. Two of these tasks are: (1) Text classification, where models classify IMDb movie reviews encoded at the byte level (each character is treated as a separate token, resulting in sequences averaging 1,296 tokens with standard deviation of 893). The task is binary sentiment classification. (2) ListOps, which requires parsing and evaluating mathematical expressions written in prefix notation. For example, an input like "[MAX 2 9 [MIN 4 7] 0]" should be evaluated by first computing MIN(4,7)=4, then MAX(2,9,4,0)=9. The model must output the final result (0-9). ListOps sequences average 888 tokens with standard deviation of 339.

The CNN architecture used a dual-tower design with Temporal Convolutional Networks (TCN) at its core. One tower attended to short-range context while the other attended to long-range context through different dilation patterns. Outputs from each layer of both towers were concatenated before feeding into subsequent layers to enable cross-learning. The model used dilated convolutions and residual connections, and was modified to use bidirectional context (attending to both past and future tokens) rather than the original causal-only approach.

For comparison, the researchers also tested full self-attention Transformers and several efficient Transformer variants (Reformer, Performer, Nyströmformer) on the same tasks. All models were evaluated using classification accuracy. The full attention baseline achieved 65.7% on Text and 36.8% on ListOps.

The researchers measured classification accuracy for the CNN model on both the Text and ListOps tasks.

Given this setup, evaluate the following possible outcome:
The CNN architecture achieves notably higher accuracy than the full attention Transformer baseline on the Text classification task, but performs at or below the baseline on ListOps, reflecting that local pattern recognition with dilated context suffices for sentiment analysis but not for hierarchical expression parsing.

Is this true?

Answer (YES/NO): YES